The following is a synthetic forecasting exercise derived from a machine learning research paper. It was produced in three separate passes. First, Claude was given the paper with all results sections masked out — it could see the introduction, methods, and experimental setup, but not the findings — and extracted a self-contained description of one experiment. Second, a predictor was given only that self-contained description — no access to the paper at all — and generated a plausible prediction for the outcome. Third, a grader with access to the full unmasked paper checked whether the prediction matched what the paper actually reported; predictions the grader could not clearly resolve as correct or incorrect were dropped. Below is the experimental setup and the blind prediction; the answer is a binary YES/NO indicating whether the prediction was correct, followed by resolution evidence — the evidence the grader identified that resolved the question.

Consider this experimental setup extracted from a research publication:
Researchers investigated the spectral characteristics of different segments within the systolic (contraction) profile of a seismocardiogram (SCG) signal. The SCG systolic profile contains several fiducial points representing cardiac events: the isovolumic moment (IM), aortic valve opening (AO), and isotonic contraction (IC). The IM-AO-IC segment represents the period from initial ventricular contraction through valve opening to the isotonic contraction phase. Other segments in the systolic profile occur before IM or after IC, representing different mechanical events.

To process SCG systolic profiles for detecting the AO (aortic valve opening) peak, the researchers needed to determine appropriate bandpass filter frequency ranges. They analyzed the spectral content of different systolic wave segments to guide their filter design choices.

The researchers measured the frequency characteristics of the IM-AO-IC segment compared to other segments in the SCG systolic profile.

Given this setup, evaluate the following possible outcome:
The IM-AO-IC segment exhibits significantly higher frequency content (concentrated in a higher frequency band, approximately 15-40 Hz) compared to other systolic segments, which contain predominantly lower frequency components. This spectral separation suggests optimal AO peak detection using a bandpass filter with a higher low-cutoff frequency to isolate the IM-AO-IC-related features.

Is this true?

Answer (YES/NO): YES